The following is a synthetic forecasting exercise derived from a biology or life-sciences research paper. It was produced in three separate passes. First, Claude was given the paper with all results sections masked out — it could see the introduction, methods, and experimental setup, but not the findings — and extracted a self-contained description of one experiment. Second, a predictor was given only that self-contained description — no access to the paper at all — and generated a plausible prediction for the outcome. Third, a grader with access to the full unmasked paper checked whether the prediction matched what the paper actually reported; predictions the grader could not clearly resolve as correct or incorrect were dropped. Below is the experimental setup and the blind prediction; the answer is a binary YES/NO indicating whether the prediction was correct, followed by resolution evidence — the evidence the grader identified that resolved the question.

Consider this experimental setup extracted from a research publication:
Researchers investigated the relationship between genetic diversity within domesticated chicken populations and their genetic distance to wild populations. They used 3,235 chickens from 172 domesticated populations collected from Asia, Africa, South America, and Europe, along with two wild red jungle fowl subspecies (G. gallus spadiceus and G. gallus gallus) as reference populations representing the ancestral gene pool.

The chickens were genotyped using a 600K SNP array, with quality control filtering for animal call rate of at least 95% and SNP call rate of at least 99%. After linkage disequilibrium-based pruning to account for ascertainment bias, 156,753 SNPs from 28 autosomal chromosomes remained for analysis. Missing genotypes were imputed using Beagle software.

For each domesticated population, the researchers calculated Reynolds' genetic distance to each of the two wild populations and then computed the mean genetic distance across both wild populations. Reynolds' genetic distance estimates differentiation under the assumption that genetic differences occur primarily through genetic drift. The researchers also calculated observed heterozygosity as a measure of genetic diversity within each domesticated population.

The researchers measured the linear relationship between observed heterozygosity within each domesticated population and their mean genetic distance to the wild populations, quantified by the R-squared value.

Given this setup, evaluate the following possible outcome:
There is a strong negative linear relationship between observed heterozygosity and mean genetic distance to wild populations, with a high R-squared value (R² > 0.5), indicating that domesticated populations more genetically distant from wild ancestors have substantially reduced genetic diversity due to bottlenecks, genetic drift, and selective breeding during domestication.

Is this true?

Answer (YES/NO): YES